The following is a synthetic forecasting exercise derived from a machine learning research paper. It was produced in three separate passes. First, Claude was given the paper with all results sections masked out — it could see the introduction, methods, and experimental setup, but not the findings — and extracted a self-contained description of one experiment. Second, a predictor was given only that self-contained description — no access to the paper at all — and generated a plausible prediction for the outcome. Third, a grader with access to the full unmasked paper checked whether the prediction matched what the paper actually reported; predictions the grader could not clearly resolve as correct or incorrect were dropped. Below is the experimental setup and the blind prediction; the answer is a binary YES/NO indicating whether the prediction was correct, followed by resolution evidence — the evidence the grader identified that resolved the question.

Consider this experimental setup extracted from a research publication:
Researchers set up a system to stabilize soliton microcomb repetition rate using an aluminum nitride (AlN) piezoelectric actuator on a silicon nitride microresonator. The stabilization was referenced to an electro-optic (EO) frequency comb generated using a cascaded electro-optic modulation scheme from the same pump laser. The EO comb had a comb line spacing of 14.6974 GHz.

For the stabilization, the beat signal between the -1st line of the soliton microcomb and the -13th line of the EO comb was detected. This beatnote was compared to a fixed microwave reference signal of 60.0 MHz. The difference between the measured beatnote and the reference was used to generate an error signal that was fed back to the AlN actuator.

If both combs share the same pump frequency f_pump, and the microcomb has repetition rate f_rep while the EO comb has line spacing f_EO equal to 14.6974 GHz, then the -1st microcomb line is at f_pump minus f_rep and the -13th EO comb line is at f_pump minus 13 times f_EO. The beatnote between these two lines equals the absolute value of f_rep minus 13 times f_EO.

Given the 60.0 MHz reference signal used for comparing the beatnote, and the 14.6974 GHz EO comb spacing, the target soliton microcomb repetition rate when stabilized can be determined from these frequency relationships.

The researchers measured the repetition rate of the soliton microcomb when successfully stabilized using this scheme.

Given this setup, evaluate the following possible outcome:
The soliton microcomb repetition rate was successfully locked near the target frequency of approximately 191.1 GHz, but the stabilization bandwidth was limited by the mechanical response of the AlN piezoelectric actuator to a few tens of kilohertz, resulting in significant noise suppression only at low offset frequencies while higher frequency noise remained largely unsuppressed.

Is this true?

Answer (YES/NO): NO